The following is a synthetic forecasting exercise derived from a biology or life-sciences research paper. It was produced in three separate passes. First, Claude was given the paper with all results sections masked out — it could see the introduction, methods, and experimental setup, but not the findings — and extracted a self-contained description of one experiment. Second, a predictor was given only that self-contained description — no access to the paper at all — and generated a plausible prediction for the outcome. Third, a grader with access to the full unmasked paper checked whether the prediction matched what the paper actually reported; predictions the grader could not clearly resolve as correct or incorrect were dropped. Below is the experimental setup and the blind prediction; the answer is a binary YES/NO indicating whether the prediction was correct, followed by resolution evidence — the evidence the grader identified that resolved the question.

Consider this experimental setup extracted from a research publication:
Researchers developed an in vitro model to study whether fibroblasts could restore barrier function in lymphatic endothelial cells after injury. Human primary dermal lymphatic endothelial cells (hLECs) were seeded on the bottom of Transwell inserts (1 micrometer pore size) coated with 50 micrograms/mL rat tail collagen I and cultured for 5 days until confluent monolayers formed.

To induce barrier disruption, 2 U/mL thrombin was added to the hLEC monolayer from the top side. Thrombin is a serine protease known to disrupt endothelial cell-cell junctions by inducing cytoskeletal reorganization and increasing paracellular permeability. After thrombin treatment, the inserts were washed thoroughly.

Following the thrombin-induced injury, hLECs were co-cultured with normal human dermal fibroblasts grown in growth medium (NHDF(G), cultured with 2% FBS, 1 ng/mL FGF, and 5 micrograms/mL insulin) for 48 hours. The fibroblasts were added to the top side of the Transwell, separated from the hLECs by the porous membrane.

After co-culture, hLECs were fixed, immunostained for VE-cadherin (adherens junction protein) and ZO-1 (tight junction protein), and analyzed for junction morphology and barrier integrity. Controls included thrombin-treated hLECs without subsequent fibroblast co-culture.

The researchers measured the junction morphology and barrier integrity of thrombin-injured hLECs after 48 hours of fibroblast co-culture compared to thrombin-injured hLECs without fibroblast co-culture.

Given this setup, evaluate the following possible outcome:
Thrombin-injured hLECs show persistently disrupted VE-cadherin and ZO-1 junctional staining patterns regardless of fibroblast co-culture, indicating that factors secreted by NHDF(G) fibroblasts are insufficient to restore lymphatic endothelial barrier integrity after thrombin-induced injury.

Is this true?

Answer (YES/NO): NO